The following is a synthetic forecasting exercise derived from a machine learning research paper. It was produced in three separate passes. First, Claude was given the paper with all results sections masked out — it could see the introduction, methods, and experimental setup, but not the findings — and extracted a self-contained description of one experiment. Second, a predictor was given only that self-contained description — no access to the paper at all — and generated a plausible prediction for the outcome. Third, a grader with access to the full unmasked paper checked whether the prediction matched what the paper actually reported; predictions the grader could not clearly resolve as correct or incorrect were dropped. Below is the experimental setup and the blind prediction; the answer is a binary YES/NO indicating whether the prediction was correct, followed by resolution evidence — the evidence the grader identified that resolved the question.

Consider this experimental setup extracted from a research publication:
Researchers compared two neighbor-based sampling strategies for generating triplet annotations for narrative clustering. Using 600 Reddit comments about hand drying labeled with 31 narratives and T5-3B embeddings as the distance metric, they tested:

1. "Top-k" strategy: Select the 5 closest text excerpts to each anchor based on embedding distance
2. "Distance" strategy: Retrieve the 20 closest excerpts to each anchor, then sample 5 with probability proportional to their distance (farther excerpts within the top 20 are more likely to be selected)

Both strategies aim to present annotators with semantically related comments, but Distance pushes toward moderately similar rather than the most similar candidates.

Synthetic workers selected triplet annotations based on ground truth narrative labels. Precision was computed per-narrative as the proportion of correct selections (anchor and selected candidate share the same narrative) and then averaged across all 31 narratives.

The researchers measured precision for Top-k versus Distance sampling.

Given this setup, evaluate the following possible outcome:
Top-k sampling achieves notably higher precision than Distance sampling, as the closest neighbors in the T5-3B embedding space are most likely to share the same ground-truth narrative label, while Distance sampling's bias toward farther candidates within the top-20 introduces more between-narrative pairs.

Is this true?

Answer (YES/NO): NO